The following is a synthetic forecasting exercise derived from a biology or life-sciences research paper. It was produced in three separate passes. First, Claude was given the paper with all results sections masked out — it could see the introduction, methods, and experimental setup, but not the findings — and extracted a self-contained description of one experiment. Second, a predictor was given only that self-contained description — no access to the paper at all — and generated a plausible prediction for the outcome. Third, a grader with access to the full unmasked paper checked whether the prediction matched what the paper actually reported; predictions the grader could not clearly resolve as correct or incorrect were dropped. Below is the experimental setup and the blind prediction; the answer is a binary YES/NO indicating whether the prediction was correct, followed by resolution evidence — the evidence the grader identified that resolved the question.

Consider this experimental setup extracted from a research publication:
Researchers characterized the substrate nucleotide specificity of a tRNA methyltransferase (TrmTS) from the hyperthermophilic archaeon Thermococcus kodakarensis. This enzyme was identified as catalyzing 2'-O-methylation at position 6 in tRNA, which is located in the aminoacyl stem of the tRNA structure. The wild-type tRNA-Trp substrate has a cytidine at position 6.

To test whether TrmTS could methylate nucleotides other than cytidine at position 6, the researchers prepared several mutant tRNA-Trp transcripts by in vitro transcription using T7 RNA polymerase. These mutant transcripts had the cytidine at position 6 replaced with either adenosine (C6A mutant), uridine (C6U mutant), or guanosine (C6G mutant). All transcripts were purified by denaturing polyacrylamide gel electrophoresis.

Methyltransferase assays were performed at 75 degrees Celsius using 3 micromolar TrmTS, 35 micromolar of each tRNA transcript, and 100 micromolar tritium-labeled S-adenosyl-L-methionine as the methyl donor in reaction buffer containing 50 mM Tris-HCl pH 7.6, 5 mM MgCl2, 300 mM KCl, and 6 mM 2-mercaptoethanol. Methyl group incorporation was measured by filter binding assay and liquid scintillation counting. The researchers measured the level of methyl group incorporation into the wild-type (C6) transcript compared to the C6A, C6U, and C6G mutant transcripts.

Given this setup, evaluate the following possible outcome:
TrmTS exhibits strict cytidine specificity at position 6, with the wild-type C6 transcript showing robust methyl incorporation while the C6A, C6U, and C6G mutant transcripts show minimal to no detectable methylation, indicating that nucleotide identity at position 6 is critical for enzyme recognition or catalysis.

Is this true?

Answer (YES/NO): NO